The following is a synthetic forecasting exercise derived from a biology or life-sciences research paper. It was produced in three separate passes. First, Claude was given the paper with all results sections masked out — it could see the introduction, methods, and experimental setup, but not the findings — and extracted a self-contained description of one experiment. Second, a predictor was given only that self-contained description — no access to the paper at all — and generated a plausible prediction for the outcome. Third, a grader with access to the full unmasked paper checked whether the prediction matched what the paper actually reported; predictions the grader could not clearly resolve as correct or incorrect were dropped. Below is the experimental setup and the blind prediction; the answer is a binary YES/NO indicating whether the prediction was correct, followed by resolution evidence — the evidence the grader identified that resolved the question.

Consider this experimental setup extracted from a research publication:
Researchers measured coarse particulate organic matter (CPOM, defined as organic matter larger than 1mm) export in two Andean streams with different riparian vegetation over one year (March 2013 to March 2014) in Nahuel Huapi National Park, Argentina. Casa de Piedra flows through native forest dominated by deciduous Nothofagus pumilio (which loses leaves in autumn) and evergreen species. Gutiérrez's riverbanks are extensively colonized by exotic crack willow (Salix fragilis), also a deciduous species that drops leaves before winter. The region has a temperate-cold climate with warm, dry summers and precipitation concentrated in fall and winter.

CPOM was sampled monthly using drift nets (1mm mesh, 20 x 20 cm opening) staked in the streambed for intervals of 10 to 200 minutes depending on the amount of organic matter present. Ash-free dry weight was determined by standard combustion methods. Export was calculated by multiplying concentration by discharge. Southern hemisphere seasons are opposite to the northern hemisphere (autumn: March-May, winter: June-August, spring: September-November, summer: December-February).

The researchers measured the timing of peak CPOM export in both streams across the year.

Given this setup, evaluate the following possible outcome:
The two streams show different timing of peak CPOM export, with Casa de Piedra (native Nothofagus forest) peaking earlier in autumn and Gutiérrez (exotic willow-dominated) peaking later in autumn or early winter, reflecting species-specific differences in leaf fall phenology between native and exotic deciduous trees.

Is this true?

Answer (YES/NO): NO